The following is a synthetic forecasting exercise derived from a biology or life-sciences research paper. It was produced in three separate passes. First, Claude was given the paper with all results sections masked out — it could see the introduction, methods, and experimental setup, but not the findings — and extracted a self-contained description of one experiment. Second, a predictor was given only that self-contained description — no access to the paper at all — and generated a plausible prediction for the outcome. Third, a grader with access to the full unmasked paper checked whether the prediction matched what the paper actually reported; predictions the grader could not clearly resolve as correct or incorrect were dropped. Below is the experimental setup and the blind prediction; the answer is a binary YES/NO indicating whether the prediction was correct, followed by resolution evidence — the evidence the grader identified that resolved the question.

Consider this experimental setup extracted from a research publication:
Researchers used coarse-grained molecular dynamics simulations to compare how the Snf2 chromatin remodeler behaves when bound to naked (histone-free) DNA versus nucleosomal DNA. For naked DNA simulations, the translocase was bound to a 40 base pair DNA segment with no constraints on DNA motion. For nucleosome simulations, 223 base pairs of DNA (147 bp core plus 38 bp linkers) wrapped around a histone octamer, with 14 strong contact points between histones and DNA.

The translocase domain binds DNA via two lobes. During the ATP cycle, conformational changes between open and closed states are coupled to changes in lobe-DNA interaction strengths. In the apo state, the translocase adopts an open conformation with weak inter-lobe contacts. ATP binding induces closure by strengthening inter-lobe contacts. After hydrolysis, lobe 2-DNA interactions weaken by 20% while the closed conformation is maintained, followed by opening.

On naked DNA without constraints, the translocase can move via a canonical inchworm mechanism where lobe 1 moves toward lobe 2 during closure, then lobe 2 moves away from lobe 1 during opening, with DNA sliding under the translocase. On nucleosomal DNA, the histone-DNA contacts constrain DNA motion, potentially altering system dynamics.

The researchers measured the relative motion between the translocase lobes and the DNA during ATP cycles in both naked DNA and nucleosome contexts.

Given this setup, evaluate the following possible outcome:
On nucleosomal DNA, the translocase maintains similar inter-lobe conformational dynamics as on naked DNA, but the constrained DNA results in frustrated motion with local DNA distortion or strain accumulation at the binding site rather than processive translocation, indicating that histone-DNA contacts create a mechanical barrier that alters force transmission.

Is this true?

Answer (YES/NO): NO